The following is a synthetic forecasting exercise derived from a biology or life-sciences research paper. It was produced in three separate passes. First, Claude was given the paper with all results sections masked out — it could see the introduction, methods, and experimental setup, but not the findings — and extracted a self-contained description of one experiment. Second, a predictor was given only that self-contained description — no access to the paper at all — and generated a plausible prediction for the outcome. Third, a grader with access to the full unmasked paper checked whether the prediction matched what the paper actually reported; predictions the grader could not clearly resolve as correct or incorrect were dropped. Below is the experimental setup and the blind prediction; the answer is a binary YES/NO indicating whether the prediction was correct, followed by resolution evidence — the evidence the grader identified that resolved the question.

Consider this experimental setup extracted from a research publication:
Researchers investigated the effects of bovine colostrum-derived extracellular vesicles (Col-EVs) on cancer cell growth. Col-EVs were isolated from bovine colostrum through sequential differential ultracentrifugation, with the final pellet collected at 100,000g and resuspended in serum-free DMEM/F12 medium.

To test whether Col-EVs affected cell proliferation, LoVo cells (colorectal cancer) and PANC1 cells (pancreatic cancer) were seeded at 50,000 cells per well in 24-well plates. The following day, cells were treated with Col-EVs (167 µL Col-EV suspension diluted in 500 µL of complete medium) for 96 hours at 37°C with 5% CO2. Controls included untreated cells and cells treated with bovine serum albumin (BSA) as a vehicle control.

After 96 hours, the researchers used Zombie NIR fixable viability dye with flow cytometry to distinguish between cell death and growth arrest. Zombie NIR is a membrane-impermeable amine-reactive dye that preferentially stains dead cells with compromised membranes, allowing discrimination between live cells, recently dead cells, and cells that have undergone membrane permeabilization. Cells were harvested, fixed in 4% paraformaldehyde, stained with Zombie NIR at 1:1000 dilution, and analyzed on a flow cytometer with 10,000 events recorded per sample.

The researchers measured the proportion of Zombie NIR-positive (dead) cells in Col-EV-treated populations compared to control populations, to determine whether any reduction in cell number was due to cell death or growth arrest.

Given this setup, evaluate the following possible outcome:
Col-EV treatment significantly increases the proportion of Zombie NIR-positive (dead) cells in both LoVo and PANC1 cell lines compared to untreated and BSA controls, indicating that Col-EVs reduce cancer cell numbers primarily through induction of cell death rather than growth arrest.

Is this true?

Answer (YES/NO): NO